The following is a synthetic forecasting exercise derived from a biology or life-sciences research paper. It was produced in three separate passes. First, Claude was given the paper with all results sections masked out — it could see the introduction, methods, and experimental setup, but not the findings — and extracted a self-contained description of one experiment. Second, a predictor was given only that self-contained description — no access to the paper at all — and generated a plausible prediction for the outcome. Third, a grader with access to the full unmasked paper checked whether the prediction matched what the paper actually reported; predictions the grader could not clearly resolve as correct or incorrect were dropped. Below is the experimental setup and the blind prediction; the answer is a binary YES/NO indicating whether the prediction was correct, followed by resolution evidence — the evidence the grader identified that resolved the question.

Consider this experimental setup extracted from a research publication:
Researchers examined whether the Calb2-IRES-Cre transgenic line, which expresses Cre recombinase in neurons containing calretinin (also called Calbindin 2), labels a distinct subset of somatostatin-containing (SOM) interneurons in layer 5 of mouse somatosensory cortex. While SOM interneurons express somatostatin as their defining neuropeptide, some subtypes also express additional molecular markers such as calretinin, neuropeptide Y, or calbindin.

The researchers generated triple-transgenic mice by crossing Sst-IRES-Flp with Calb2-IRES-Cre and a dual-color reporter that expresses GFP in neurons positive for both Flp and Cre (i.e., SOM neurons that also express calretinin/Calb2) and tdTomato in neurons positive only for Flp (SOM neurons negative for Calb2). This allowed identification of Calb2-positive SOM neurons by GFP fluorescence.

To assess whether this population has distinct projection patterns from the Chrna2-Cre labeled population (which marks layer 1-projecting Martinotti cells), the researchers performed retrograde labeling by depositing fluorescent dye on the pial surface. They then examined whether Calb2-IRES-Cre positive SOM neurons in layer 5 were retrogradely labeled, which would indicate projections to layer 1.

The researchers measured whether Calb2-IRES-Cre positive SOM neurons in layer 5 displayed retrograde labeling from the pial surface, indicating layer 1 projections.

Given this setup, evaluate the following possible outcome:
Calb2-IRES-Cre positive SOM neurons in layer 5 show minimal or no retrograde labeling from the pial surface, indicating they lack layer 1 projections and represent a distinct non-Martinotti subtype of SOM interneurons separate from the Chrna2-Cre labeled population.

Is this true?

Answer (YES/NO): NO